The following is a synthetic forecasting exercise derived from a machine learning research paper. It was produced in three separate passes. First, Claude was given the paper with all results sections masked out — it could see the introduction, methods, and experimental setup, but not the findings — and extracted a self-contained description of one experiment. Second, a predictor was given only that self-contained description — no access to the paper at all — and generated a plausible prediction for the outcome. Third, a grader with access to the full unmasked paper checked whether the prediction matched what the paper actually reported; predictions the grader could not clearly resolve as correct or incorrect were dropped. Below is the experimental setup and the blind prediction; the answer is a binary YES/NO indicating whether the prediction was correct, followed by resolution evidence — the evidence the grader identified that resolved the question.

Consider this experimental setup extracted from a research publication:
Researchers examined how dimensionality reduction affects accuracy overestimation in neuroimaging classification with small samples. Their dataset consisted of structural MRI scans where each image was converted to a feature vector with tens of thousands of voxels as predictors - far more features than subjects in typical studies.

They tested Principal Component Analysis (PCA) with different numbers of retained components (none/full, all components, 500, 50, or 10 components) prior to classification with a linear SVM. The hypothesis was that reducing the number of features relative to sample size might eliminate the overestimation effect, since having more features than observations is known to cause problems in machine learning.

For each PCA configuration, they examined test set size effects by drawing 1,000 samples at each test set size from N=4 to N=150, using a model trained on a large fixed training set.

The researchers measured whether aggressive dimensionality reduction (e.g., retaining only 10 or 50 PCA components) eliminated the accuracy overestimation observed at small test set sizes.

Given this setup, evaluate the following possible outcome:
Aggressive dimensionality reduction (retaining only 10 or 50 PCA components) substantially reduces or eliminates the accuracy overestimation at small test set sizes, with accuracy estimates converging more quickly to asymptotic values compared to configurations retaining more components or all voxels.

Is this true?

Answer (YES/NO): NO